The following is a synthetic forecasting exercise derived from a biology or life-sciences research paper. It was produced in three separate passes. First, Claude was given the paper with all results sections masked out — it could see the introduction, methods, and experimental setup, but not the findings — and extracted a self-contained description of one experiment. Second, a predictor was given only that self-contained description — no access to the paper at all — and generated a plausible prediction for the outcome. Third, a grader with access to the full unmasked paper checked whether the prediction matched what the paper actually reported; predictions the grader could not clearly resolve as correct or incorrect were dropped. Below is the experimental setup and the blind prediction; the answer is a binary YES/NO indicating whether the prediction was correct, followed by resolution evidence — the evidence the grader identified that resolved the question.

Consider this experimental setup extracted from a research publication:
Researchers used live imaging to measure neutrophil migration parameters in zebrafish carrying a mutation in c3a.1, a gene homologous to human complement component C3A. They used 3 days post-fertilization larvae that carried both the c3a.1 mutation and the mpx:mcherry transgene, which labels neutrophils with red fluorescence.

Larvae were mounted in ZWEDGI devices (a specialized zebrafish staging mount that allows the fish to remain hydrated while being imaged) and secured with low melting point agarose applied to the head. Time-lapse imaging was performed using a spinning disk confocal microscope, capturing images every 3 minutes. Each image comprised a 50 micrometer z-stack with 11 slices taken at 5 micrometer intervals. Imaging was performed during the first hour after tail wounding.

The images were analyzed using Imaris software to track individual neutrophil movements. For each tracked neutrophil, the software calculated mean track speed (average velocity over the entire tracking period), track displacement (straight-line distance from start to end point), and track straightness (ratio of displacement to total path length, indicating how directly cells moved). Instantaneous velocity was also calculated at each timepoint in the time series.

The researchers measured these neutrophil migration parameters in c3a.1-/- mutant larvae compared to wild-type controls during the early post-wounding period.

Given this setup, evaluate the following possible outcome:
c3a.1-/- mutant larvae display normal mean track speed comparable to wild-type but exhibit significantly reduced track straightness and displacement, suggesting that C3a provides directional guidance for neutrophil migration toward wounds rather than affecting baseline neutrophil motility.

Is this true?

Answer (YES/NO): NO